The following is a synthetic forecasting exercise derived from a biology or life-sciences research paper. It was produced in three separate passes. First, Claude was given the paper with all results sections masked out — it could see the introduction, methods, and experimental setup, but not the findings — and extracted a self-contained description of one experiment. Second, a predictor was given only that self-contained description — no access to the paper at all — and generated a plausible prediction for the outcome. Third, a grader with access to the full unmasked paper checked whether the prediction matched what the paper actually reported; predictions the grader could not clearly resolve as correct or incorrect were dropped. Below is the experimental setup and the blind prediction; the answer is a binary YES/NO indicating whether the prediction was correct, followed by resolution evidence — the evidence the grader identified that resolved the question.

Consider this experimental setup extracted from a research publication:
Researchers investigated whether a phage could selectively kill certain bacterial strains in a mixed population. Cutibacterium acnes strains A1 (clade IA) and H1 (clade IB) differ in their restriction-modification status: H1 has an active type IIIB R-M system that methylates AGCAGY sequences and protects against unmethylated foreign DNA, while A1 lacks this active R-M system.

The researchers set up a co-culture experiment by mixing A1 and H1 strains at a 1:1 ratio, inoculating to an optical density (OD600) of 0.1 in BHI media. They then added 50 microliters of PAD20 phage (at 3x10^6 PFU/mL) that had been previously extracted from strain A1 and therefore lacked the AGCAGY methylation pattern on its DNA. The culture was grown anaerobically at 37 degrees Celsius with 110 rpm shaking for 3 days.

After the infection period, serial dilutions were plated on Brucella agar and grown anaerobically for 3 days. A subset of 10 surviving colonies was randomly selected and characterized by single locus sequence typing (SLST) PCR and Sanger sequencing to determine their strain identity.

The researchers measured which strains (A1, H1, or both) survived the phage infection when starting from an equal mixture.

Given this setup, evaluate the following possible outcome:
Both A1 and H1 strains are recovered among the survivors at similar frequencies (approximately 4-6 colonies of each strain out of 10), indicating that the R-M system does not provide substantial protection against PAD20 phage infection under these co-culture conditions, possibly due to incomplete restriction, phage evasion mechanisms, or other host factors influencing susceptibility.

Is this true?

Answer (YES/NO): NO